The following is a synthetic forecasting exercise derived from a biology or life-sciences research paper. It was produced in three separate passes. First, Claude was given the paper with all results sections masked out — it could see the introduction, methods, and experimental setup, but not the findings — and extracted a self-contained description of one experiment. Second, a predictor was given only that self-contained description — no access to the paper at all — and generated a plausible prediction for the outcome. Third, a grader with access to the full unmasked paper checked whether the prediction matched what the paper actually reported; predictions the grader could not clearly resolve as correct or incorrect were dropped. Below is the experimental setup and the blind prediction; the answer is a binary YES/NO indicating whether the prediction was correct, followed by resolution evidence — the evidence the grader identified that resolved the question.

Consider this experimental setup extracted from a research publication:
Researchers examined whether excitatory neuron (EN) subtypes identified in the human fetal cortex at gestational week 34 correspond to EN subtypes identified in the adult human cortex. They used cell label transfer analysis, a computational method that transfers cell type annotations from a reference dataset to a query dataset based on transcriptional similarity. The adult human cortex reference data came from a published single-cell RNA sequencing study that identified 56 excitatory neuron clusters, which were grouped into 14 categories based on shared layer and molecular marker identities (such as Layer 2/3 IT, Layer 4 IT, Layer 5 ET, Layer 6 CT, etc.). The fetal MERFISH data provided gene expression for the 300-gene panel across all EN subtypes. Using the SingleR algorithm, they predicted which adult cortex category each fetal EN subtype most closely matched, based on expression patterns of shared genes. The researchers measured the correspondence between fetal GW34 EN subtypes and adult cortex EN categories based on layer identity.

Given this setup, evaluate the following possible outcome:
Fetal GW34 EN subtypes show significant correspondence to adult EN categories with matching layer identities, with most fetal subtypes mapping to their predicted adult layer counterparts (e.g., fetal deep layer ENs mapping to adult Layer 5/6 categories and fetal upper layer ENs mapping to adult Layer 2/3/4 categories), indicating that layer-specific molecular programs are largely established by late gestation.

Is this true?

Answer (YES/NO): YES